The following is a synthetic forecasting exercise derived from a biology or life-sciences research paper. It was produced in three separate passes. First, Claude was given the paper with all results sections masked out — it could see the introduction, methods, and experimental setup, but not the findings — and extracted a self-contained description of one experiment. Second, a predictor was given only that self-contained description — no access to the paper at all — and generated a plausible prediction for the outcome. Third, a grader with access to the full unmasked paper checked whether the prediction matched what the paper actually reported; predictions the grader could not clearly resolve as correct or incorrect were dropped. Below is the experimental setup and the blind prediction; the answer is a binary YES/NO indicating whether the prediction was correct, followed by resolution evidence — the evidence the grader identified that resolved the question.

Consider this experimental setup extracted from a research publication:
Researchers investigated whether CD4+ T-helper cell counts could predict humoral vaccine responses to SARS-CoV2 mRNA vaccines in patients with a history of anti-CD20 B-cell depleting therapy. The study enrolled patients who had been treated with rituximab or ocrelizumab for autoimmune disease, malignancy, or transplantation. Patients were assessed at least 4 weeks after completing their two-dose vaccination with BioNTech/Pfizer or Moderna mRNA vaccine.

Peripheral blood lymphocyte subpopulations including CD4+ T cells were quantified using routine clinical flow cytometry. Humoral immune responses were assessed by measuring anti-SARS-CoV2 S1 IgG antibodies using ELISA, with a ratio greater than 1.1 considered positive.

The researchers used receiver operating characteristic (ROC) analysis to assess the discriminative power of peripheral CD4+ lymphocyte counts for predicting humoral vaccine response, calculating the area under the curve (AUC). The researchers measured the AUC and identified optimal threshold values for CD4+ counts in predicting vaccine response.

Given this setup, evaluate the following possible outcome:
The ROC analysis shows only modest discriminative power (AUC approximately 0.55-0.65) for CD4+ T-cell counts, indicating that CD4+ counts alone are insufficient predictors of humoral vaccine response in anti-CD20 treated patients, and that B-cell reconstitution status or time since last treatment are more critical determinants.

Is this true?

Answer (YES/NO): NO